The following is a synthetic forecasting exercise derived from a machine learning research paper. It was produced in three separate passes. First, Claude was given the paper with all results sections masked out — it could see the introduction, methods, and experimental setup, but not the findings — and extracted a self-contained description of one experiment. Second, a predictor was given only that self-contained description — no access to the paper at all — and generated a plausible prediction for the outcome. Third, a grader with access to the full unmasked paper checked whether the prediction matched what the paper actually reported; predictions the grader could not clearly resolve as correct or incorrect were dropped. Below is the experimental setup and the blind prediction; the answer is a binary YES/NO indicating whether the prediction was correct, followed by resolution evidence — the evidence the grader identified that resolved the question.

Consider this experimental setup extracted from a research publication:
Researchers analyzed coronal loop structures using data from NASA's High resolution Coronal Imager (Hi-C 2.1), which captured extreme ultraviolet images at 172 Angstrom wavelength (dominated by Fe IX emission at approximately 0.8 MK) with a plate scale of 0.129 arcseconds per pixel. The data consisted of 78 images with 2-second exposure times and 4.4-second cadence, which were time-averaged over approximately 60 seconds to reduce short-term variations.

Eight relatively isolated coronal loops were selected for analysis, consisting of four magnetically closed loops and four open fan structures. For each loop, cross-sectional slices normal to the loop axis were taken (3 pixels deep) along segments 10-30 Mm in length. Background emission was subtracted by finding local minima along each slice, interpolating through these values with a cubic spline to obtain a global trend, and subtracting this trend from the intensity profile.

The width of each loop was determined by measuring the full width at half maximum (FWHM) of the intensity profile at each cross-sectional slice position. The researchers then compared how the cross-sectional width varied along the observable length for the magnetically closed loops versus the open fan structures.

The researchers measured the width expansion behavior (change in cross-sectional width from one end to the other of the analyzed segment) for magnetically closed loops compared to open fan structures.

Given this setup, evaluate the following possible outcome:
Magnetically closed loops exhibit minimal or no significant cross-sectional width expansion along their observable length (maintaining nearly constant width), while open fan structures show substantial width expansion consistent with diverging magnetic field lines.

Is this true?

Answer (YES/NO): YES